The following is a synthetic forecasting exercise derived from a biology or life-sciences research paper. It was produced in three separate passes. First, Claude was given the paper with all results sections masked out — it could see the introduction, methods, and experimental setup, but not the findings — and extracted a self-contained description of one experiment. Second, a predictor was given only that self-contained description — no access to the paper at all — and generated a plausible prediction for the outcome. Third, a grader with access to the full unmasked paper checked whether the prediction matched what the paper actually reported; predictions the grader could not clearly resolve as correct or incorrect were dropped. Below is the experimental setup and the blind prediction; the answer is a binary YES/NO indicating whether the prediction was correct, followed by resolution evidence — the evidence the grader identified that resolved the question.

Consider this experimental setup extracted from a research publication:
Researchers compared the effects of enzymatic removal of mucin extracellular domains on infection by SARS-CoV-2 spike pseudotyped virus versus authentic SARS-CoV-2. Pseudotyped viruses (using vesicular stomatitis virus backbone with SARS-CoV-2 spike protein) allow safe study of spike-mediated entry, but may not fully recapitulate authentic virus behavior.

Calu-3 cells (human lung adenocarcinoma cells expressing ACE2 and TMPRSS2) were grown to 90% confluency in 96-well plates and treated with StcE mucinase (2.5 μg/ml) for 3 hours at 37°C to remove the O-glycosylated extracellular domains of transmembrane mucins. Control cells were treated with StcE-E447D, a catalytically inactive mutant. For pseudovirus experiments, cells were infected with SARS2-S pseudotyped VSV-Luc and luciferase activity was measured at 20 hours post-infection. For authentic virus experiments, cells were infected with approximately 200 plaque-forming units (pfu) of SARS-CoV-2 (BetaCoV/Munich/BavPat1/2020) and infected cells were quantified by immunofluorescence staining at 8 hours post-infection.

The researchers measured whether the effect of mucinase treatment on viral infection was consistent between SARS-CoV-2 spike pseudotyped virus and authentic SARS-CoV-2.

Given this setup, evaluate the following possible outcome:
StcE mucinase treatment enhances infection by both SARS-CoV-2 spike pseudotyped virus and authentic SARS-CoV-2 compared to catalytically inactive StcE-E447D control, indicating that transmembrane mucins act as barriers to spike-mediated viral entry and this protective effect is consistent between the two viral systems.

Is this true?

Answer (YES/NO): YES